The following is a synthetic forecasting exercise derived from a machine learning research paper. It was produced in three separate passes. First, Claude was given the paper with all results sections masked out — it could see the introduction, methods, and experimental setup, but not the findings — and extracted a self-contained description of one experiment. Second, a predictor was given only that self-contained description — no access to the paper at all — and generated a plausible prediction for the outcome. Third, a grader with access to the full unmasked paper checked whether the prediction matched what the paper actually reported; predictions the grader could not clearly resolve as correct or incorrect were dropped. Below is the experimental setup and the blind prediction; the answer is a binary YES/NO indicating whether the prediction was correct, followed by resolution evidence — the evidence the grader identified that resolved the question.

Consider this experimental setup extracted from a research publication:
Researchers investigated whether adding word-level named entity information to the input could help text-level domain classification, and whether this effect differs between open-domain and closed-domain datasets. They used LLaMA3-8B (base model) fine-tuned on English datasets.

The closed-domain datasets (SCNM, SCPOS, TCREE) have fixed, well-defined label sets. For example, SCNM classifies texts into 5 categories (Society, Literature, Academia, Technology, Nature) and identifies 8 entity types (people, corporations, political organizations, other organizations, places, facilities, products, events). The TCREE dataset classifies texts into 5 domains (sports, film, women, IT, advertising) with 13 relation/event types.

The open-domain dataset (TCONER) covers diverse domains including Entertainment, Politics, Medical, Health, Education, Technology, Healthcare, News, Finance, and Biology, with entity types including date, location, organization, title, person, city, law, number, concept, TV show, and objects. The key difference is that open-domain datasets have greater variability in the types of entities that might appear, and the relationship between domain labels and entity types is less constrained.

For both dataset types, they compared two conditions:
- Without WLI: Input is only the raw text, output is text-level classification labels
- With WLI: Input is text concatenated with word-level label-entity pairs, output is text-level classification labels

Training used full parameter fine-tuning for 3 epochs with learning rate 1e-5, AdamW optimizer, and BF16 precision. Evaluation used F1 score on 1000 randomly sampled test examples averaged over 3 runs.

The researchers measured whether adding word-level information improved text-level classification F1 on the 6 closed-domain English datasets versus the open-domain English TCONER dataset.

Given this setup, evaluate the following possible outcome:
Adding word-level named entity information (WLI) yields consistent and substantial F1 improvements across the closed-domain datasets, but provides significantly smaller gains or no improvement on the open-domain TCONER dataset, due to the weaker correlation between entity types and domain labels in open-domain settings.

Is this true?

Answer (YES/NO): YES